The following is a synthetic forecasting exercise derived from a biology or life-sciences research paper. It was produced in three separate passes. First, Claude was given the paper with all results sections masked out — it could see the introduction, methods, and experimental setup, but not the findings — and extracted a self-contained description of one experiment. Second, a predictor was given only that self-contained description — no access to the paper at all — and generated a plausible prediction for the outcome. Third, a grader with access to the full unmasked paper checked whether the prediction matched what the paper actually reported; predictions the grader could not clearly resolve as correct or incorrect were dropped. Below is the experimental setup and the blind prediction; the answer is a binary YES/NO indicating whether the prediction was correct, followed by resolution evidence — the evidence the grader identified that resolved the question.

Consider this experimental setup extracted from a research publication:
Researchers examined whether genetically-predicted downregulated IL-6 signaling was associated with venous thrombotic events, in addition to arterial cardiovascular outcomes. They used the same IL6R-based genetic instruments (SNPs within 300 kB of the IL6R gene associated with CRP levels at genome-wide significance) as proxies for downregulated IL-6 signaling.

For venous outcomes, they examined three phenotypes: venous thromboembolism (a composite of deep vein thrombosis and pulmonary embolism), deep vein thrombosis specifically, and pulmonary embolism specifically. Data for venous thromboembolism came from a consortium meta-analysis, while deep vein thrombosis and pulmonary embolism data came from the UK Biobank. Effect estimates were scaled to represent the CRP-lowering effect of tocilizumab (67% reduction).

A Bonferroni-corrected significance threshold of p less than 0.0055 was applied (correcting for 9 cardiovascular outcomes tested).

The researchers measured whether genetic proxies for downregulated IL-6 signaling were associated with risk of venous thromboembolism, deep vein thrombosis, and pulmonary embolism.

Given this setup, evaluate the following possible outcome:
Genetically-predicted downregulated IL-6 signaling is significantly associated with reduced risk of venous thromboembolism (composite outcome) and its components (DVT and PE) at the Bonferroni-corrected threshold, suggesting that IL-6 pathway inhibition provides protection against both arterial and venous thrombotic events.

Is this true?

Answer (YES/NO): NO